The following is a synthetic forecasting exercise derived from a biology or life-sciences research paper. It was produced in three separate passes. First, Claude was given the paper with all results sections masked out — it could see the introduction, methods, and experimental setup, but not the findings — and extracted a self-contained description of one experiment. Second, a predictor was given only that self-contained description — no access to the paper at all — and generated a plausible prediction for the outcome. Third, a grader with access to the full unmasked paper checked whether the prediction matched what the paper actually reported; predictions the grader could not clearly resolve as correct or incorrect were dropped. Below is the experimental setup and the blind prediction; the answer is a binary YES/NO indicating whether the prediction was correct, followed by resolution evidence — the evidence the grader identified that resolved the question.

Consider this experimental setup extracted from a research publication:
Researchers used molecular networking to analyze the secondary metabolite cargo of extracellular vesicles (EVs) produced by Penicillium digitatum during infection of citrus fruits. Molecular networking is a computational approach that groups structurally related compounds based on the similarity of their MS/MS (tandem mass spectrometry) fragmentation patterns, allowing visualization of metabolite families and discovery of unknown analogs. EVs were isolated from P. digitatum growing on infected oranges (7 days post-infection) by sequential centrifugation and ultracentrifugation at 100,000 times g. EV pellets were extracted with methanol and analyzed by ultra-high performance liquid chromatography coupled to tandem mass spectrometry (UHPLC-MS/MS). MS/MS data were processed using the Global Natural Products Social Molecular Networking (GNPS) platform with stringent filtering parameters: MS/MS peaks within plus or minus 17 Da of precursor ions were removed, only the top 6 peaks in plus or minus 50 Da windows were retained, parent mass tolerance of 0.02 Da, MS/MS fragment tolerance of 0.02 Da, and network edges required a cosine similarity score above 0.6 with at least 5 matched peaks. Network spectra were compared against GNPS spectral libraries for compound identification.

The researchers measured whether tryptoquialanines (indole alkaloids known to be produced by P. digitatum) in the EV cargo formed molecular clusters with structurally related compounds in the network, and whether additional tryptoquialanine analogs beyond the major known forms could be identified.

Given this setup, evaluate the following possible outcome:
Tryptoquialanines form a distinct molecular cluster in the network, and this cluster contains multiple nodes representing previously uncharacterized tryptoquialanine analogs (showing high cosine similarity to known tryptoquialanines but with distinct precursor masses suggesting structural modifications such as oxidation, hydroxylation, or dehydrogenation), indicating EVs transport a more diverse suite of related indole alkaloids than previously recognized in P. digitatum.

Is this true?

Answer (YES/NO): NO